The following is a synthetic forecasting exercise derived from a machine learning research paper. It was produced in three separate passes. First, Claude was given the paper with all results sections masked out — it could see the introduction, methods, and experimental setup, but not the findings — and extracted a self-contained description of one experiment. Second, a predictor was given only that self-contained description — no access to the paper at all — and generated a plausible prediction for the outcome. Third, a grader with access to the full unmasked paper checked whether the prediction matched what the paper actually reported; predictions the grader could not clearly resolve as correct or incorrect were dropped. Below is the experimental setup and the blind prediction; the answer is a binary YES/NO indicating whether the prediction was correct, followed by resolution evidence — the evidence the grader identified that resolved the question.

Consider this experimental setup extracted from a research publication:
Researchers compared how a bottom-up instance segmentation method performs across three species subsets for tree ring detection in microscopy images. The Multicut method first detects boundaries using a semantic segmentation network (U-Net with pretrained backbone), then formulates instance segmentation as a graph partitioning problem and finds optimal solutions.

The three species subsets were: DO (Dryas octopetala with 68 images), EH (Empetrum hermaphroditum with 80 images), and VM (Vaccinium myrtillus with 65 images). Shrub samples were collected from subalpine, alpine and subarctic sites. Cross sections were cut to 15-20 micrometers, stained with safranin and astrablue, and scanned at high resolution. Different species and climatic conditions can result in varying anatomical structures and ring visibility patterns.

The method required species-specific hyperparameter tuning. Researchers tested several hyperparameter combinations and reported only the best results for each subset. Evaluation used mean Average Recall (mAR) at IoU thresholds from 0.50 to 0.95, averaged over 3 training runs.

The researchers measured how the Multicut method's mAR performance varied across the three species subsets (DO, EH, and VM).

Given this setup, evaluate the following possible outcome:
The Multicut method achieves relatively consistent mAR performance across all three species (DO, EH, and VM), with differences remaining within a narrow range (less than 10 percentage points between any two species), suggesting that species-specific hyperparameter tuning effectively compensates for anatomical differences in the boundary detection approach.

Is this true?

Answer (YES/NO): NO